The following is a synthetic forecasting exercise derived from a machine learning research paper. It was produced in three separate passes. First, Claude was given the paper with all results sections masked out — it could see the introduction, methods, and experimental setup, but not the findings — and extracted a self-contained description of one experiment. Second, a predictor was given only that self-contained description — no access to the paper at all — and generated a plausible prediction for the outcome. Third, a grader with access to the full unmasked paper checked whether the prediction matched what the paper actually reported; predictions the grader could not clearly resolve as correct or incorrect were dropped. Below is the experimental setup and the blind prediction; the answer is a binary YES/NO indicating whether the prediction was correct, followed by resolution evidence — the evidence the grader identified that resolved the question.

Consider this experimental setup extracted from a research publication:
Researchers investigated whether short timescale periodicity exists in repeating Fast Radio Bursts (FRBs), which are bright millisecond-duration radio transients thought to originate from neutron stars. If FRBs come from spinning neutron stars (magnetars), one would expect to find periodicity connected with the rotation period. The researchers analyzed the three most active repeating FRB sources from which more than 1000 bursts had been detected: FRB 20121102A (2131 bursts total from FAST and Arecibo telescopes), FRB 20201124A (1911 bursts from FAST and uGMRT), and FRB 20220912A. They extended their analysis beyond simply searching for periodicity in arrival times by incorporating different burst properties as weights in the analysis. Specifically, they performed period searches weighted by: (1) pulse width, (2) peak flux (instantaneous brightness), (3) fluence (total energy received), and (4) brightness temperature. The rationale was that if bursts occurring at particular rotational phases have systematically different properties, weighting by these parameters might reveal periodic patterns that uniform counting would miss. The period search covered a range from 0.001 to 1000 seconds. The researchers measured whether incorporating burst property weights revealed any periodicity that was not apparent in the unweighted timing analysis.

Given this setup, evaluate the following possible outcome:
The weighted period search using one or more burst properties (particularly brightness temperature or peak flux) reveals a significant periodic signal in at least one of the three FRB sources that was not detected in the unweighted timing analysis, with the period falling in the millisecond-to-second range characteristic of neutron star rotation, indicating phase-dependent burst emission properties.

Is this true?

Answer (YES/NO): NO